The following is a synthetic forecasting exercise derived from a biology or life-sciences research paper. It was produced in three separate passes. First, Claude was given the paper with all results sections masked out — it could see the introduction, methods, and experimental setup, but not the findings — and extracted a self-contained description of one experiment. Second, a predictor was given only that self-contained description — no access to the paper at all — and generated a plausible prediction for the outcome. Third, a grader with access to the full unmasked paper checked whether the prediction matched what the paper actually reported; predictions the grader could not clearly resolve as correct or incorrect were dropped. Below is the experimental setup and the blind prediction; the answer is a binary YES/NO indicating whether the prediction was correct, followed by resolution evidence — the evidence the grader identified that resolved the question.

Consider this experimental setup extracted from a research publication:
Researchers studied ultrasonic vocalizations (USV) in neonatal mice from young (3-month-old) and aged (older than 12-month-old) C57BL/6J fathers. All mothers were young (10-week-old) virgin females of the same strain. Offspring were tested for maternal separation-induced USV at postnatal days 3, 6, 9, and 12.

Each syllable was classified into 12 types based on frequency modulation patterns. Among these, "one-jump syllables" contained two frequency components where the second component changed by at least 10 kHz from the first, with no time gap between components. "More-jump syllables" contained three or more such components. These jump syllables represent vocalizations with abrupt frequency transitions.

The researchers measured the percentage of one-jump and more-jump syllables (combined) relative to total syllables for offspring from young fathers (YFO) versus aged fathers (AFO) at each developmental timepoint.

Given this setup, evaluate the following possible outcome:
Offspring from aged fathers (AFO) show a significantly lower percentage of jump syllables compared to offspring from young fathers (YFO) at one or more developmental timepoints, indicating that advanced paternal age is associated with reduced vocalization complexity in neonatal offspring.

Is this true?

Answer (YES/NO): YES